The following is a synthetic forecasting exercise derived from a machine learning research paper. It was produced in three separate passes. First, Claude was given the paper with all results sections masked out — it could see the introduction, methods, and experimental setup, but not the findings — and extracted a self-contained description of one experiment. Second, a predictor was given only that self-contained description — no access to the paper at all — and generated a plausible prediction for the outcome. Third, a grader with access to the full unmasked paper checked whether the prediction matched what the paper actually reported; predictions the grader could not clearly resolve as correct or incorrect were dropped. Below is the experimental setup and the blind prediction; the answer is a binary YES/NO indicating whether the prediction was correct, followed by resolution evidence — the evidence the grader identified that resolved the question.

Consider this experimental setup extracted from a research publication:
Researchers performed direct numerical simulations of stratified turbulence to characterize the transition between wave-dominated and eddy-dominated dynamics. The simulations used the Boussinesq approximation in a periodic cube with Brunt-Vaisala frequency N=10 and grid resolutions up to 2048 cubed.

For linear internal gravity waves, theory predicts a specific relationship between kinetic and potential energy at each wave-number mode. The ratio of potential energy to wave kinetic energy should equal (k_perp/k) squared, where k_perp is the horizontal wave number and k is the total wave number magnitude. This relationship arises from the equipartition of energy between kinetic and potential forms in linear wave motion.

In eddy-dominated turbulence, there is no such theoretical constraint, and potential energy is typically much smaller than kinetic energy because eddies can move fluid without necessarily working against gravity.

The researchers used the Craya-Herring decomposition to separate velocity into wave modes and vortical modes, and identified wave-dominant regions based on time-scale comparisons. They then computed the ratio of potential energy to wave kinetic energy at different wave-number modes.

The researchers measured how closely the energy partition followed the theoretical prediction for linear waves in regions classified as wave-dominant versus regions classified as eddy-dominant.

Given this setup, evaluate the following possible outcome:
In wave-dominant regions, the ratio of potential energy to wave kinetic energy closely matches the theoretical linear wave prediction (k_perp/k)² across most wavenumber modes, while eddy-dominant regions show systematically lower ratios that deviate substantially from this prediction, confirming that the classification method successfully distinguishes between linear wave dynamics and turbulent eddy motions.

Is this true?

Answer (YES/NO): NO